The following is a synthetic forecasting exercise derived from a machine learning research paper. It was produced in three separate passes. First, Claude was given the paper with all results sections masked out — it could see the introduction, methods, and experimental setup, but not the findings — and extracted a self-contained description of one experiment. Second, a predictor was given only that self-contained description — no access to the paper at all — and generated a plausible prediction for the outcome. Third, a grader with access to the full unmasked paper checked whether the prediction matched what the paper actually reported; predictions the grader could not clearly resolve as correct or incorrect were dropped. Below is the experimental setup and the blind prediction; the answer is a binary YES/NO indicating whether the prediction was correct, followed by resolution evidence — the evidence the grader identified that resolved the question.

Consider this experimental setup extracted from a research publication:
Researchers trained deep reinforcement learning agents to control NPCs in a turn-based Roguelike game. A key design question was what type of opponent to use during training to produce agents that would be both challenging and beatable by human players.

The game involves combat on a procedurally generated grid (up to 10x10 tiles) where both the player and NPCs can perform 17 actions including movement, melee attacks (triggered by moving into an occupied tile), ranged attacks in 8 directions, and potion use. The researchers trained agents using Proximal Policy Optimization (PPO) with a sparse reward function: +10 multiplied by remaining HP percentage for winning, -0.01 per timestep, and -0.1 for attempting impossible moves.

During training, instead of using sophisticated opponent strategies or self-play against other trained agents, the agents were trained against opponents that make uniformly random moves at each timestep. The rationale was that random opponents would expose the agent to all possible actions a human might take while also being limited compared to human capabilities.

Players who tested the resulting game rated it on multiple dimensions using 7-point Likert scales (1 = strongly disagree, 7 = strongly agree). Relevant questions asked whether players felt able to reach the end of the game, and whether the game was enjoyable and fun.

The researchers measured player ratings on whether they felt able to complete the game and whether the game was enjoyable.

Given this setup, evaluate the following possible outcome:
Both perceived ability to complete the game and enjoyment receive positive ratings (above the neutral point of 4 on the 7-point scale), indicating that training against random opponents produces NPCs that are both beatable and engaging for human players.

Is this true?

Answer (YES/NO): YES